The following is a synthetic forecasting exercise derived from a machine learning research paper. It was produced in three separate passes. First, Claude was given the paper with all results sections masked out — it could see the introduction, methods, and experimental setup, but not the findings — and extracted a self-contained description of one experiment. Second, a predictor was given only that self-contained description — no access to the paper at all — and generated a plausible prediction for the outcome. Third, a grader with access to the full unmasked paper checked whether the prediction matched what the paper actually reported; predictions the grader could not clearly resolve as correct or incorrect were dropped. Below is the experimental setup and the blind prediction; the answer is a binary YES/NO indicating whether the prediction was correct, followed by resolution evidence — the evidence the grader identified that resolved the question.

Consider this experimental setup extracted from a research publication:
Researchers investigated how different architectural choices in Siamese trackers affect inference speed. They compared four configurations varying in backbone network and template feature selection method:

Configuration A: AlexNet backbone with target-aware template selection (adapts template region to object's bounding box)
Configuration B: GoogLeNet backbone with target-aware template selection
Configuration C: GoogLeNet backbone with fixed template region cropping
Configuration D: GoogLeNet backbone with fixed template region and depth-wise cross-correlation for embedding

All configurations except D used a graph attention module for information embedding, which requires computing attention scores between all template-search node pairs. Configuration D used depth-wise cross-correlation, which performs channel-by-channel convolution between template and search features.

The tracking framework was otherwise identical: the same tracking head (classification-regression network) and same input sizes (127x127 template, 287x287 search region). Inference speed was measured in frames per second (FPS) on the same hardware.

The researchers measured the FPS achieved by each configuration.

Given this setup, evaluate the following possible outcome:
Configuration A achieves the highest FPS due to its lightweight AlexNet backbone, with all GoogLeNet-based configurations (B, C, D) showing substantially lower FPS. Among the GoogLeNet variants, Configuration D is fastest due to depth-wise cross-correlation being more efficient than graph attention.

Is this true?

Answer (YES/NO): YES